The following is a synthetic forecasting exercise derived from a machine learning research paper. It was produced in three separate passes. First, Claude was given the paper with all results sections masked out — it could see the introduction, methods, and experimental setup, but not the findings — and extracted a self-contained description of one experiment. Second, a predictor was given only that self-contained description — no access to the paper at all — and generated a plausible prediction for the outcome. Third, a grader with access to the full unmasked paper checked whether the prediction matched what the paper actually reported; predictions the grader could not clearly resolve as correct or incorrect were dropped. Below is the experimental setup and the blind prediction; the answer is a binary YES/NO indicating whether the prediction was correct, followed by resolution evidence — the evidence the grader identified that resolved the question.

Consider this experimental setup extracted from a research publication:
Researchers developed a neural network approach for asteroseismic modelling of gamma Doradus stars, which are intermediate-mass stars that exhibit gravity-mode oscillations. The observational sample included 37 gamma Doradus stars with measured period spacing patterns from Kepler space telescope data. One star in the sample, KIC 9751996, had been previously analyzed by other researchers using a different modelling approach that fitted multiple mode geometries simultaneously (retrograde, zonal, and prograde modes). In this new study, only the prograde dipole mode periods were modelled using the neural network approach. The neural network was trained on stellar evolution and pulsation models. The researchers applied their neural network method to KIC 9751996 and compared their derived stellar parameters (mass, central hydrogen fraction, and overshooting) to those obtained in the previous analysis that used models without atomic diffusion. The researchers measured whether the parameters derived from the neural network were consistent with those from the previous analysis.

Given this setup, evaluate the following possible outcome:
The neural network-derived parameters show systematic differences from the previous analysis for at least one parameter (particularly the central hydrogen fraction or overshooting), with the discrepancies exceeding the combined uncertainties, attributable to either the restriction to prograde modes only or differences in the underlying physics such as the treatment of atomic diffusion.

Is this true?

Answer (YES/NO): NO